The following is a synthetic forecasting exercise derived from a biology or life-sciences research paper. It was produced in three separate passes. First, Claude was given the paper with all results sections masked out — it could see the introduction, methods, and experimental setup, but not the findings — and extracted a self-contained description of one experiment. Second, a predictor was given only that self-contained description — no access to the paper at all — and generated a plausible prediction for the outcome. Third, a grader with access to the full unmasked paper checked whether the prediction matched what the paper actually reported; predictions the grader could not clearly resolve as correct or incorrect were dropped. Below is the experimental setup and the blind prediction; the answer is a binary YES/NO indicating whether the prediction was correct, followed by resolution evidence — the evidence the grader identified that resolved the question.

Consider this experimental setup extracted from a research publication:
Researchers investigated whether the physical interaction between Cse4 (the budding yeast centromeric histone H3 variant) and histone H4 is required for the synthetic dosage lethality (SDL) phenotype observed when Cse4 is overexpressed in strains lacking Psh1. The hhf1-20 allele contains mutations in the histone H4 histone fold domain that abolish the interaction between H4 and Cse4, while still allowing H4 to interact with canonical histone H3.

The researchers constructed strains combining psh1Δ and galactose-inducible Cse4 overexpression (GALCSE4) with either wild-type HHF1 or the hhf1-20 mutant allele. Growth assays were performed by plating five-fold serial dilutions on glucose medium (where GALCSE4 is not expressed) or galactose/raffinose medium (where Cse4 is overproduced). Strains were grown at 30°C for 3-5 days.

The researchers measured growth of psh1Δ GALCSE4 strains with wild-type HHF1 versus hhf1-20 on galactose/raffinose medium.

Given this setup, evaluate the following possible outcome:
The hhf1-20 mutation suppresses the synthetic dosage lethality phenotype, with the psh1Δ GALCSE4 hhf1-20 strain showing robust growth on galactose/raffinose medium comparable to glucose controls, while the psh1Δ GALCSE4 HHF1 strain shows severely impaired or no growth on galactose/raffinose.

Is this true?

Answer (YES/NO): YES